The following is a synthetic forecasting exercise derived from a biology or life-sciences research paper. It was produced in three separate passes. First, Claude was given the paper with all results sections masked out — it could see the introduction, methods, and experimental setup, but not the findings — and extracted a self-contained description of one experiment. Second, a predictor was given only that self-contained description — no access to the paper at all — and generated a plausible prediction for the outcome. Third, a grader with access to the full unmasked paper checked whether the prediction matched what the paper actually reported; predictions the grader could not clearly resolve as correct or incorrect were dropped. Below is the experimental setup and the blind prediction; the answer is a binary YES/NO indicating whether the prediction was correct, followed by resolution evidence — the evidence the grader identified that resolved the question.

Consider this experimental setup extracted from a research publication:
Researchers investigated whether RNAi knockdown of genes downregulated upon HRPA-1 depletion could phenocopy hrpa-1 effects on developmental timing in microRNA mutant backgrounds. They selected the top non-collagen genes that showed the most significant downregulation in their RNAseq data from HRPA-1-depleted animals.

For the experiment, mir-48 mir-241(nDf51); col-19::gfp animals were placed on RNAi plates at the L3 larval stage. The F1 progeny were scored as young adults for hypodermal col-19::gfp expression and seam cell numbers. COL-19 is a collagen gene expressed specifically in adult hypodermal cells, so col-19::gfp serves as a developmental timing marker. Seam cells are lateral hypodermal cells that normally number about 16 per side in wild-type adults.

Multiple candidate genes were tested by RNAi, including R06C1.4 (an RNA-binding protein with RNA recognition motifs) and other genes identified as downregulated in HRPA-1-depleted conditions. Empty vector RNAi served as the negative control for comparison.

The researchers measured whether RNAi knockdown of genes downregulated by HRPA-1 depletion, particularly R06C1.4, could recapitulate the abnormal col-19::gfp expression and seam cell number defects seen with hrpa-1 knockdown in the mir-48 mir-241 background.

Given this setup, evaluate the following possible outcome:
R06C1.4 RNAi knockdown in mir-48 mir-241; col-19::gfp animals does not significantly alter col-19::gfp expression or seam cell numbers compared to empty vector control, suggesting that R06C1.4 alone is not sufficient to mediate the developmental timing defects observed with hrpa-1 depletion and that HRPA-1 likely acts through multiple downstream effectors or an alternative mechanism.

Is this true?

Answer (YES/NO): NO